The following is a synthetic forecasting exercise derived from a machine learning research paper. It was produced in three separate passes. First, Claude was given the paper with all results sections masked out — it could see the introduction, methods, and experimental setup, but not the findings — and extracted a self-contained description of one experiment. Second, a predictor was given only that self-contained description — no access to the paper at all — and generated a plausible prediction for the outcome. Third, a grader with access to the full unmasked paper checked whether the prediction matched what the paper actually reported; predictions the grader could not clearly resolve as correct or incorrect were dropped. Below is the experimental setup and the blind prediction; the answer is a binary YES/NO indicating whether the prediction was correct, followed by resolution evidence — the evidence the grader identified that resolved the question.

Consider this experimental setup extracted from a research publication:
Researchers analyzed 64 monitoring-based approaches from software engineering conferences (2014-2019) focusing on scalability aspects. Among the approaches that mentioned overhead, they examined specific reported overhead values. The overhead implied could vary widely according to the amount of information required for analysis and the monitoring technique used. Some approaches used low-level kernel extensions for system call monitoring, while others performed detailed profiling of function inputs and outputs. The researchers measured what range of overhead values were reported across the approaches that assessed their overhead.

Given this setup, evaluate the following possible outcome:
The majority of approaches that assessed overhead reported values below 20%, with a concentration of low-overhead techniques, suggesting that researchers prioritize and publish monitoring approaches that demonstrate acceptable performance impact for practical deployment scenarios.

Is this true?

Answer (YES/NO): NO